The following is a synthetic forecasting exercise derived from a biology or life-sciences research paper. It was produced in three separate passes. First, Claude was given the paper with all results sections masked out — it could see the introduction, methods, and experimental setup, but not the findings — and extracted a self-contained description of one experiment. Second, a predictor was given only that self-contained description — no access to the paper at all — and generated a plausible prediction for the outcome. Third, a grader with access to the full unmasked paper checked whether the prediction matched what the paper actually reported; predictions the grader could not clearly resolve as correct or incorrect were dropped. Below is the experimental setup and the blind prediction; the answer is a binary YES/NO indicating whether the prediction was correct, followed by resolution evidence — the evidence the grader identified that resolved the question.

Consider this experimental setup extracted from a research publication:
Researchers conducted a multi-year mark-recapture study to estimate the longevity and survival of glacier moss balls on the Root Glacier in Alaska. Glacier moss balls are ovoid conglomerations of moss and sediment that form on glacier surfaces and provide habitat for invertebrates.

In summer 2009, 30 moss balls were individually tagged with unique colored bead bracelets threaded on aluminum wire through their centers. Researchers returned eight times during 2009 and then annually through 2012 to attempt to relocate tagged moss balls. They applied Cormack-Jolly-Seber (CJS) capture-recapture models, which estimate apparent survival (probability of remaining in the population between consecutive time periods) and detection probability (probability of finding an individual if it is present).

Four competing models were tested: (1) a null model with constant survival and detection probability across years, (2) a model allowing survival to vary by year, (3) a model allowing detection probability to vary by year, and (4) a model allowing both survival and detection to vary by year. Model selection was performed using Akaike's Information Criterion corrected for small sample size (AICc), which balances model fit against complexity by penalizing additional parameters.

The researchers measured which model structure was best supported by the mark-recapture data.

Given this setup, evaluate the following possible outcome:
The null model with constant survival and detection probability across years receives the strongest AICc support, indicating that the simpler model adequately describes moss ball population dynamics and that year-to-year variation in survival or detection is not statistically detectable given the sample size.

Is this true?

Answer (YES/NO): NO